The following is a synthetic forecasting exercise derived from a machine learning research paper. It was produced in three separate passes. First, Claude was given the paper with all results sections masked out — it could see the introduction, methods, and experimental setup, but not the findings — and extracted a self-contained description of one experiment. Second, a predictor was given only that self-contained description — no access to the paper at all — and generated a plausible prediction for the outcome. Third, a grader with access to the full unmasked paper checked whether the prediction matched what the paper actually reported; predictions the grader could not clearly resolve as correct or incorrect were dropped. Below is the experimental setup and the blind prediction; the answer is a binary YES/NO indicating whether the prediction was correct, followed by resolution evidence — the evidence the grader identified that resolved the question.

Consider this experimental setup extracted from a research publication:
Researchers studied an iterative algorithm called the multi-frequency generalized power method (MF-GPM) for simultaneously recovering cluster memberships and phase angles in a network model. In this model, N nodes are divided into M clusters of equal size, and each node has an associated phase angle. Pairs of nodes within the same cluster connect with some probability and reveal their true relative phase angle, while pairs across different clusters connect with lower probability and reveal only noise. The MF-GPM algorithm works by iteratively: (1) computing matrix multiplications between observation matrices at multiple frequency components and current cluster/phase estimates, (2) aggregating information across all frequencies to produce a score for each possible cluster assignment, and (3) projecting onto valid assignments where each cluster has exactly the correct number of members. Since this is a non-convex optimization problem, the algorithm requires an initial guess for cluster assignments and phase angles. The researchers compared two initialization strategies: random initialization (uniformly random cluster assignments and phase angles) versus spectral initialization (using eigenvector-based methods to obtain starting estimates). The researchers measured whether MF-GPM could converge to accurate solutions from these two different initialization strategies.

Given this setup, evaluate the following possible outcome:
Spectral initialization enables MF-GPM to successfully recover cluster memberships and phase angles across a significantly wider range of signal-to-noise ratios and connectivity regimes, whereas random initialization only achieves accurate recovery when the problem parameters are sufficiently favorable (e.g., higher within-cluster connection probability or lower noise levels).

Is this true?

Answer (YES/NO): NO